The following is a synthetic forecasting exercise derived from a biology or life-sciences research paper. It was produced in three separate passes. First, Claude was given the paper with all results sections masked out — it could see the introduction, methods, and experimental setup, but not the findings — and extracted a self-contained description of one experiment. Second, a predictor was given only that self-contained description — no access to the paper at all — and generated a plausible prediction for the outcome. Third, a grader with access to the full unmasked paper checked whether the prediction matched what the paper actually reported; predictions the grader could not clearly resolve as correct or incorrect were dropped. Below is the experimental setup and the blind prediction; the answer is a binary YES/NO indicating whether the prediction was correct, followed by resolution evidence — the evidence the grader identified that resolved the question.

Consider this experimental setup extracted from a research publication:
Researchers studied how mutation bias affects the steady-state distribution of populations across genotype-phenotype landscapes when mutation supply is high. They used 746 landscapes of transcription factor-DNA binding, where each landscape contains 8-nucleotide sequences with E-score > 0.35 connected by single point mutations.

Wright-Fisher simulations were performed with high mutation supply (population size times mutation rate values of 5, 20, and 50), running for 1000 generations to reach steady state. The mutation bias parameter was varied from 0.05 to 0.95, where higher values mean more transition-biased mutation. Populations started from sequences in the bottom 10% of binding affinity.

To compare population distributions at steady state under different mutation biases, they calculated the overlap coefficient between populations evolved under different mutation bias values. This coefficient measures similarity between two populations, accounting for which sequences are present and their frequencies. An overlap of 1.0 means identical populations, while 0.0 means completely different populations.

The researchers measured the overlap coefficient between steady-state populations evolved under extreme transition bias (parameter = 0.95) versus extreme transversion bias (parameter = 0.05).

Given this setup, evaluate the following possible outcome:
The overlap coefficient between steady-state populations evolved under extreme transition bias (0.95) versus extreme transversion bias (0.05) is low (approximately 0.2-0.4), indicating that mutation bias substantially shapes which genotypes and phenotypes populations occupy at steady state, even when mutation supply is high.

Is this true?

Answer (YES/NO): NO